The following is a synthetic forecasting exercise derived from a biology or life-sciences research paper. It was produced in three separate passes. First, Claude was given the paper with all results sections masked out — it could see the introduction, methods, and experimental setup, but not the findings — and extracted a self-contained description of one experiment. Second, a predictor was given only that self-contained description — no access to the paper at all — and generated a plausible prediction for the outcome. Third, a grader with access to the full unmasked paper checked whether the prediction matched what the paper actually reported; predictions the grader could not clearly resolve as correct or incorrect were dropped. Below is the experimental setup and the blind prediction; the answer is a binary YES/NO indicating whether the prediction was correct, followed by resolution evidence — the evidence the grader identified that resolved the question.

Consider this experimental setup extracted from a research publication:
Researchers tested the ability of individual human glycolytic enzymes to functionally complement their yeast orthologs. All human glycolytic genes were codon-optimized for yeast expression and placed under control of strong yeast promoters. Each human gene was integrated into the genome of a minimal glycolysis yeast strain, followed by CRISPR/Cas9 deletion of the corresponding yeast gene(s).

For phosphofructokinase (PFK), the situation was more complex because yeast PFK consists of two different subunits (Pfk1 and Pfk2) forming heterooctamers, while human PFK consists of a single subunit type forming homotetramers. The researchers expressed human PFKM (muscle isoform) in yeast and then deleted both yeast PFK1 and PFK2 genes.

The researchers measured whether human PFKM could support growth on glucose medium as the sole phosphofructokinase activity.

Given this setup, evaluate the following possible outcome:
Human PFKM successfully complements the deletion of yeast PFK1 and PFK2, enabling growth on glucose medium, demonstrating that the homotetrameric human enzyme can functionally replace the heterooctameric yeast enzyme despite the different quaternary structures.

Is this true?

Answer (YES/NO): YES